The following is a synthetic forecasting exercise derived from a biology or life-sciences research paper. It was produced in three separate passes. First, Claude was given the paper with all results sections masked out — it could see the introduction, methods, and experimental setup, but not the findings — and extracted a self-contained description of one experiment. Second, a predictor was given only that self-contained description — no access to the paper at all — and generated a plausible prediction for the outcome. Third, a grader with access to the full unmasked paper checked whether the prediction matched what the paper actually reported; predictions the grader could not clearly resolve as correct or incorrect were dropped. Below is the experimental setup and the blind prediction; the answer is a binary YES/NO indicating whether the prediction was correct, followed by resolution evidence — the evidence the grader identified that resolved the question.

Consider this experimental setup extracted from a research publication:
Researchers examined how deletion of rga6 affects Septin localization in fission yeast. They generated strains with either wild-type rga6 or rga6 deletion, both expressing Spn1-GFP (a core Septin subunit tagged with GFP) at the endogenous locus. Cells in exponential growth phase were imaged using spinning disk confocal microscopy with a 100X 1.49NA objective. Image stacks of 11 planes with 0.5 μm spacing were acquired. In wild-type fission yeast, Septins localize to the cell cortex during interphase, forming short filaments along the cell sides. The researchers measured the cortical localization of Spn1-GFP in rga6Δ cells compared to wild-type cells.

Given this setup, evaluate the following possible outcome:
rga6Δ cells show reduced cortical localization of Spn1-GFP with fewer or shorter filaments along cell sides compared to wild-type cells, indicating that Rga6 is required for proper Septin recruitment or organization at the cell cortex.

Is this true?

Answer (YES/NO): YES